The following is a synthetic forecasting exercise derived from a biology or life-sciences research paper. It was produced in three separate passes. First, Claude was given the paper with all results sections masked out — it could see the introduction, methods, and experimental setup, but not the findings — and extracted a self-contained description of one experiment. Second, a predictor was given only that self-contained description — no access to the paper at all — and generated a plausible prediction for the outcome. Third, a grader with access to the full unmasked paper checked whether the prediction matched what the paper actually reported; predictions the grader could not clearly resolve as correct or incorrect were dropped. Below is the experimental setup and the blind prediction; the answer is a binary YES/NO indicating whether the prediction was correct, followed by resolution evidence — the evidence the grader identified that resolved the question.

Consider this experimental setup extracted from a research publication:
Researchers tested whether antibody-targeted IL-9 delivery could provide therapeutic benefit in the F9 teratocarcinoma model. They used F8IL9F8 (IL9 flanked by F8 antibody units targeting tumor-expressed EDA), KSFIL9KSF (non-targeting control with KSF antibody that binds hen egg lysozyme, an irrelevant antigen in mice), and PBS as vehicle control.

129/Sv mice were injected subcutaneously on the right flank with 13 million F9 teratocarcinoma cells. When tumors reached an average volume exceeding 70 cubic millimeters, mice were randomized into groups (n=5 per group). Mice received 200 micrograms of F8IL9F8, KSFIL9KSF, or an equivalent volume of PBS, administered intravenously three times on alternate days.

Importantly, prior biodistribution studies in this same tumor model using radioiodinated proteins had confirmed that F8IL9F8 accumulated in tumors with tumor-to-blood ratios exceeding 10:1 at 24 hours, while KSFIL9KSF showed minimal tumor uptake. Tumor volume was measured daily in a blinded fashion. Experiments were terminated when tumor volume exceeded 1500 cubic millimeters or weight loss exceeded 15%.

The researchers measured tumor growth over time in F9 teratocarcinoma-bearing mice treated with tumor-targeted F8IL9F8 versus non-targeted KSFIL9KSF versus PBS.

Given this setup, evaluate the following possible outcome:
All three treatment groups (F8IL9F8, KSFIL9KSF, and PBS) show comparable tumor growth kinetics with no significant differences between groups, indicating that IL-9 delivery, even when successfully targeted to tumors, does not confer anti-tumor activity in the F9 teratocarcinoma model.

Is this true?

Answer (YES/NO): YES